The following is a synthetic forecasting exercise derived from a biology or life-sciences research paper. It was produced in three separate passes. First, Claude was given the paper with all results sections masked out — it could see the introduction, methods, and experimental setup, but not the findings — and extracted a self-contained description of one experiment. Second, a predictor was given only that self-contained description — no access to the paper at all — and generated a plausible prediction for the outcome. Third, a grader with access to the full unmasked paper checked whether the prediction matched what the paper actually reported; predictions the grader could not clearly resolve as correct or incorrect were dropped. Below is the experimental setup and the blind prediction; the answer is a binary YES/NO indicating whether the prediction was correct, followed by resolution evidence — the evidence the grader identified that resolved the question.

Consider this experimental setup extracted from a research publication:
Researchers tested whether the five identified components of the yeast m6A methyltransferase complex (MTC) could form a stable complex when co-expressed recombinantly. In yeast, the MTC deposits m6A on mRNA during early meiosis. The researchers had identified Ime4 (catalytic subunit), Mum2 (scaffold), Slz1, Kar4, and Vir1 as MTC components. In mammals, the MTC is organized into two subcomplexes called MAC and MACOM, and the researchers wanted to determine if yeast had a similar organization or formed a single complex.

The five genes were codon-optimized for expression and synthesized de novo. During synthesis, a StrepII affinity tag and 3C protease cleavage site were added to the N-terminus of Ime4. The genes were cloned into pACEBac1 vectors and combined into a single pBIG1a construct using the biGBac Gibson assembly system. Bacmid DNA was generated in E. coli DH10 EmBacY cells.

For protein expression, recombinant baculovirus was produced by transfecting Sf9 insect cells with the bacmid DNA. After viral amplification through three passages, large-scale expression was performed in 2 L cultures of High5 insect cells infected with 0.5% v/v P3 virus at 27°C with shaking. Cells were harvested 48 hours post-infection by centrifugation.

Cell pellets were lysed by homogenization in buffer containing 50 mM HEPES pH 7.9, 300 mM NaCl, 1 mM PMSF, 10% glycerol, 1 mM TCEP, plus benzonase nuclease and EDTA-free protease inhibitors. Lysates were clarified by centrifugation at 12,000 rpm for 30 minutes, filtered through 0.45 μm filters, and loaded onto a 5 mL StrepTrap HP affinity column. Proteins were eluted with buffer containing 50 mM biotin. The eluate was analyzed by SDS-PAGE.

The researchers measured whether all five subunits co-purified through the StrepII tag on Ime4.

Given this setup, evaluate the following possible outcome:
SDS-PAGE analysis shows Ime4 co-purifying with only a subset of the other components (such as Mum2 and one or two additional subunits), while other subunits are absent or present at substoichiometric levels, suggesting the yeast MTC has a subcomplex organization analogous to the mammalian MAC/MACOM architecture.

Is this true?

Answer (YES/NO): NO